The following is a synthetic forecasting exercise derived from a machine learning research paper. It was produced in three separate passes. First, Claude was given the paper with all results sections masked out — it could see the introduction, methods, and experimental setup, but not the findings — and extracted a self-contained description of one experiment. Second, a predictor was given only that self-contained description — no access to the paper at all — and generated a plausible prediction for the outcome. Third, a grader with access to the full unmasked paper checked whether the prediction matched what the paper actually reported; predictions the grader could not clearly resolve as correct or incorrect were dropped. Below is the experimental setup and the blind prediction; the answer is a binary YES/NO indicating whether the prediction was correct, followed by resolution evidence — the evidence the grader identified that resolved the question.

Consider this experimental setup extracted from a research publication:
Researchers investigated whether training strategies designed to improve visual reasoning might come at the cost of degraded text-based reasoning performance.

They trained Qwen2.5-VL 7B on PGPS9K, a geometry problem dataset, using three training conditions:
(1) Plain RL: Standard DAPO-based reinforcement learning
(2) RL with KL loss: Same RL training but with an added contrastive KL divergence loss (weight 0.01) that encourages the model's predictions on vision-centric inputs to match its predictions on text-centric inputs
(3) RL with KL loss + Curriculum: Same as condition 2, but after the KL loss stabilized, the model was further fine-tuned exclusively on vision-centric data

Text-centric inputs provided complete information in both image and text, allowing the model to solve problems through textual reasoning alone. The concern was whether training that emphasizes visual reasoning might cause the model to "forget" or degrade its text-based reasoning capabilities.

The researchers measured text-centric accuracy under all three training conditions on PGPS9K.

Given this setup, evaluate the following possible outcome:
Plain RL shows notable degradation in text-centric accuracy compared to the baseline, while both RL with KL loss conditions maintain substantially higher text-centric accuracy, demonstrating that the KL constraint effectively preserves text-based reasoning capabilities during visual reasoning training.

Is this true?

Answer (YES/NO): NO